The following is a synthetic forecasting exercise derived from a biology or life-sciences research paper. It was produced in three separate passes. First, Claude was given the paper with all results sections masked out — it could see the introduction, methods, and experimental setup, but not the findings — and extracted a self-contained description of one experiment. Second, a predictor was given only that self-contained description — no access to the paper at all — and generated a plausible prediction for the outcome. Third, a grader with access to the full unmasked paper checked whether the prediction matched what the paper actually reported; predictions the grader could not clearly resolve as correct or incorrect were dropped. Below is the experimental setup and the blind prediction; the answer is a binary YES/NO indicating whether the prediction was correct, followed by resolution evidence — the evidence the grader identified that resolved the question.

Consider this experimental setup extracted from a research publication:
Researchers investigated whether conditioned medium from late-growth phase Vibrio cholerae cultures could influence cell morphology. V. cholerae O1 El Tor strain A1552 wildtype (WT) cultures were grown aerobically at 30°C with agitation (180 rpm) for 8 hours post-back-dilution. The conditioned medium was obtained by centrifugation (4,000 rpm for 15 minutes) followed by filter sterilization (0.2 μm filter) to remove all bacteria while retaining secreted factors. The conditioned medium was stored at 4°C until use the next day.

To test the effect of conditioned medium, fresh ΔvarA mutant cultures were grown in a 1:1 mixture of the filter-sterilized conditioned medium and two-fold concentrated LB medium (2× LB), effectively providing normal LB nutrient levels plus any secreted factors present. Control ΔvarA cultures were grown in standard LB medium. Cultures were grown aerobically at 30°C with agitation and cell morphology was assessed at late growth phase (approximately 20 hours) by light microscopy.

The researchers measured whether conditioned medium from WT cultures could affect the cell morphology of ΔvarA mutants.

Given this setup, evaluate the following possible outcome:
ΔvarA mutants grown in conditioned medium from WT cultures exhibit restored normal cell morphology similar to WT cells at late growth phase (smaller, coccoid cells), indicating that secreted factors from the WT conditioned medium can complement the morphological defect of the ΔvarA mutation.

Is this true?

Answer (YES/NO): NO